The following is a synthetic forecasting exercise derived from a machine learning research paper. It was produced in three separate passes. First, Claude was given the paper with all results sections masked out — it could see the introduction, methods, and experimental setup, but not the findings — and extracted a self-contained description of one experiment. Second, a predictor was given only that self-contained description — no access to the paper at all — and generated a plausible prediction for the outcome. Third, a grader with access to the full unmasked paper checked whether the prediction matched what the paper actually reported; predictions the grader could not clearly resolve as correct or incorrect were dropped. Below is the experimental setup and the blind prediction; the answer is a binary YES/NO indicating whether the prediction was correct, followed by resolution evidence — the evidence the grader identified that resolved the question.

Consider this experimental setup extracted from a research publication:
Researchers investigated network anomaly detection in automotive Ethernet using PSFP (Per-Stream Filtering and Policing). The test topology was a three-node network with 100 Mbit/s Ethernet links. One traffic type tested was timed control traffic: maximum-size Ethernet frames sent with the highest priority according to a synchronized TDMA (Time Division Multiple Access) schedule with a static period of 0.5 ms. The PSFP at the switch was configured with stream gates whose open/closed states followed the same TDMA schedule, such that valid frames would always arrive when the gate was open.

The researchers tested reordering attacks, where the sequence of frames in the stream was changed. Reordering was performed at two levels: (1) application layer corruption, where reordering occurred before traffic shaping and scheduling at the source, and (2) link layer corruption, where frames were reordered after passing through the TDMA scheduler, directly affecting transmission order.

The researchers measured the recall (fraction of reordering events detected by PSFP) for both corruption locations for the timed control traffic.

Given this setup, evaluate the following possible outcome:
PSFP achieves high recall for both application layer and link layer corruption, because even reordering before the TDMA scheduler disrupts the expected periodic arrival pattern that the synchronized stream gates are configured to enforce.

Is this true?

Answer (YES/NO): NO